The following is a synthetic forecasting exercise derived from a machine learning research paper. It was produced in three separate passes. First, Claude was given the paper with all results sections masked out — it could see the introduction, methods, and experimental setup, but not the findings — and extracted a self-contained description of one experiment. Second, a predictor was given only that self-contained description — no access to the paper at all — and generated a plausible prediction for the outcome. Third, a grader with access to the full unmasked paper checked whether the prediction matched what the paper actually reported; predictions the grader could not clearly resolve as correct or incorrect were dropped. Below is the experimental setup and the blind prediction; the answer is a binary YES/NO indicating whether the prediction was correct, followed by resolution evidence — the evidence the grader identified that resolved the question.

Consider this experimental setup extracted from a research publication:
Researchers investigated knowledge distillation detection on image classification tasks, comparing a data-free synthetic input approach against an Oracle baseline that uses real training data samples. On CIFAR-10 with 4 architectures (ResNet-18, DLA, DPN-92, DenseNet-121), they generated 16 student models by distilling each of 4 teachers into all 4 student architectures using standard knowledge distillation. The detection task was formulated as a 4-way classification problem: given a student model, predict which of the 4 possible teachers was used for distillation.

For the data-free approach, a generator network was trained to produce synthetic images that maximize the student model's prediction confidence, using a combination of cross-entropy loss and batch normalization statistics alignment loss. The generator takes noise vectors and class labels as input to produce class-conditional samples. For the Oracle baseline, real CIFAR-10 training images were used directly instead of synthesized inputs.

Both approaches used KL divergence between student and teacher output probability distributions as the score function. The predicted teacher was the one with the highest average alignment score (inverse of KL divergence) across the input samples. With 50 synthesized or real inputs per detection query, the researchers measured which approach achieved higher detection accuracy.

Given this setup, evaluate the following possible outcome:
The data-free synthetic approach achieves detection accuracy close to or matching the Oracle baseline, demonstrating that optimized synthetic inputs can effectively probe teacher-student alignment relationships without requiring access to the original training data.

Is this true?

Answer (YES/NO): NO